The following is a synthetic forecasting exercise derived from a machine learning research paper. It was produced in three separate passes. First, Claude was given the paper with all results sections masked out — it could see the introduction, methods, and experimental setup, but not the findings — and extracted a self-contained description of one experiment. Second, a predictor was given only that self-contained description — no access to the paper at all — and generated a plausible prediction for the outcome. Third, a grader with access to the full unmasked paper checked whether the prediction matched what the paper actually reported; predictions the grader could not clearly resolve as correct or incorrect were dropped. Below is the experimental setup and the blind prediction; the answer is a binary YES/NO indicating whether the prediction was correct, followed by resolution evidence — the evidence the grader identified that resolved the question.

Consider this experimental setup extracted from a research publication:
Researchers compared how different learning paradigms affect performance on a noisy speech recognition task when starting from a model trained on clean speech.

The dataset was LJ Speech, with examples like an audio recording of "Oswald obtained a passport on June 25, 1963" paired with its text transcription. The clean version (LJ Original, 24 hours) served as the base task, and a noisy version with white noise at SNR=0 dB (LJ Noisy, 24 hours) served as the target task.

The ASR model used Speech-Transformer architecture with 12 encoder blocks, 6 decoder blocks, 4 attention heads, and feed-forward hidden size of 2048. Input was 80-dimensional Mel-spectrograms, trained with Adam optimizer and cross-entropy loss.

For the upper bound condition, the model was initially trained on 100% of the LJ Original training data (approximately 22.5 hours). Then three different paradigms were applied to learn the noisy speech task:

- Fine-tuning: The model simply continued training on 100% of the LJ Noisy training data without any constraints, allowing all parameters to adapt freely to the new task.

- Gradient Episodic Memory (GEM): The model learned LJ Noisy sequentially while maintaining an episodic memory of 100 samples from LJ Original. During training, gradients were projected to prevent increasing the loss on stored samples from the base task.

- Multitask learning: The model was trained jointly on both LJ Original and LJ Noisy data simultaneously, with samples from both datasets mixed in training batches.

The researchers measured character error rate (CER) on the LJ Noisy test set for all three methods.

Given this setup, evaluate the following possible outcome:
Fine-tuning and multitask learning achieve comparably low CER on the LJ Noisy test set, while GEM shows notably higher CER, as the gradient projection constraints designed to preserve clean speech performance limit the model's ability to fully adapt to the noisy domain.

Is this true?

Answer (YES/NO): NO